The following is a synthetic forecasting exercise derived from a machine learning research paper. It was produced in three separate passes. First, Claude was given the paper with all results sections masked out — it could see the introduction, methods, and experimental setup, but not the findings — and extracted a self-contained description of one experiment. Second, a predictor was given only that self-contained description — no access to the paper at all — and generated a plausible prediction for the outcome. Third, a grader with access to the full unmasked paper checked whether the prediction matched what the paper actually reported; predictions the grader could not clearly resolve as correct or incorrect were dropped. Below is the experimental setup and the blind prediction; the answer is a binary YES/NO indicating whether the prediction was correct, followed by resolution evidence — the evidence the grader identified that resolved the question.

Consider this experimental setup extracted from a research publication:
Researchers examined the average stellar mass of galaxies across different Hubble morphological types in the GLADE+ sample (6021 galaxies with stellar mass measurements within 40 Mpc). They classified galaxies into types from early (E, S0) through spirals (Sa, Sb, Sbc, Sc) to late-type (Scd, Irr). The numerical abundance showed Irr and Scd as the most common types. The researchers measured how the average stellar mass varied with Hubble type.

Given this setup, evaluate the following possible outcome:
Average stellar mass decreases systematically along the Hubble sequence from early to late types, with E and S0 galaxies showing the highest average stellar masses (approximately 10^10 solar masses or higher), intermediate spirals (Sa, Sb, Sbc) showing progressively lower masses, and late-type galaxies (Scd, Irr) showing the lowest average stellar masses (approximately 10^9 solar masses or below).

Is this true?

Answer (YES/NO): NO